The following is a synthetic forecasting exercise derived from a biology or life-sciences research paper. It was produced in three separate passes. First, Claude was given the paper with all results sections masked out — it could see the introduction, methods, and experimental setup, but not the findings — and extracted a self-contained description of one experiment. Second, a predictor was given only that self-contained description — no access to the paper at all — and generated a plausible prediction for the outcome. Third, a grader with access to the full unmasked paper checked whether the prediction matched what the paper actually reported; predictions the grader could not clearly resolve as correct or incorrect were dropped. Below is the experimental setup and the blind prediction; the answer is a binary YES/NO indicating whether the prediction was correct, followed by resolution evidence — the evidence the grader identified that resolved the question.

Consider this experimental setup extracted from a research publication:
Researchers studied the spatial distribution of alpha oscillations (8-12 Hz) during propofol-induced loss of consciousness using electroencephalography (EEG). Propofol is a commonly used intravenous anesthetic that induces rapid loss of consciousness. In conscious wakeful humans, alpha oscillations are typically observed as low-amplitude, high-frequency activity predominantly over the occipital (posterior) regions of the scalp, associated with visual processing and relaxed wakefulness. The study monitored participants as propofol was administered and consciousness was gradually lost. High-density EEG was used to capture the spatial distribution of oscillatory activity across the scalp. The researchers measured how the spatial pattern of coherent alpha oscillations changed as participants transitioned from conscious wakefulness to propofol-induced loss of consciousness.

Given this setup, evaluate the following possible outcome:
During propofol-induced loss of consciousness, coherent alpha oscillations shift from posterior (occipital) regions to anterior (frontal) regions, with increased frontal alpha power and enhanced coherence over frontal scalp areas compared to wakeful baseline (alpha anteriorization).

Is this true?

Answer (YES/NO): YES